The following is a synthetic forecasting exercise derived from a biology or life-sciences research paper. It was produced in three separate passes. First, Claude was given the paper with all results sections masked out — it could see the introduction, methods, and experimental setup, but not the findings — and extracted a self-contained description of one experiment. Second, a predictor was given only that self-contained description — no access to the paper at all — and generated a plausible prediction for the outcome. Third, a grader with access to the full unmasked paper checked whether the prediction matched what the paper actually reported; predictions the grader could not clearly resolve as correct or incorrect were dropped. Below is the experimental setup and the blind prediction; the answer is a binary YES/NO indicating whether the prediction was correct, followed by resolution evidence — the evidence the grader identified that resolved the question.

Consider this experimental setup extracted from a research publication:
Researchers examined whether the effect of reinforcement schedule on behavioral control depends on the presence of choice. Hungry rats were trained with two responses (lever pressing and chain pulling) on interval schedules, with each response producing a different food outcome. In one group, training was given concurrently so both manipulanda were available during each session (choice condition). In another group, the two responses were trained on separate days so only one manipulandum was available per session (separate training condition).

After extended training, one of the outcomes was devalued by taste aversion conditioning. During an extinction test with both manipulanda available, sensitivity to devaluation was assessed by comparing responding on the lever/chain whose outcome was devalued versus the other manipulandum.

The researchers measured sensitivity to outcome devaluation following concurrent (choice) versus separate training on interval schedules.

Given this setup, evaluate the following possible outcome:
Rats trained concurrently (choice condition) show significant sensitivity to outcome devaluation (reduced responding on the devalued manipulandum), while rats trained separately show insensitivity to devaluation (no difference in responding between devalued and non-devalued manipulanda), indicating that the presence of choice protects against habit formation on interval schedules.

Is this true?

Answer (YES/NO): NO